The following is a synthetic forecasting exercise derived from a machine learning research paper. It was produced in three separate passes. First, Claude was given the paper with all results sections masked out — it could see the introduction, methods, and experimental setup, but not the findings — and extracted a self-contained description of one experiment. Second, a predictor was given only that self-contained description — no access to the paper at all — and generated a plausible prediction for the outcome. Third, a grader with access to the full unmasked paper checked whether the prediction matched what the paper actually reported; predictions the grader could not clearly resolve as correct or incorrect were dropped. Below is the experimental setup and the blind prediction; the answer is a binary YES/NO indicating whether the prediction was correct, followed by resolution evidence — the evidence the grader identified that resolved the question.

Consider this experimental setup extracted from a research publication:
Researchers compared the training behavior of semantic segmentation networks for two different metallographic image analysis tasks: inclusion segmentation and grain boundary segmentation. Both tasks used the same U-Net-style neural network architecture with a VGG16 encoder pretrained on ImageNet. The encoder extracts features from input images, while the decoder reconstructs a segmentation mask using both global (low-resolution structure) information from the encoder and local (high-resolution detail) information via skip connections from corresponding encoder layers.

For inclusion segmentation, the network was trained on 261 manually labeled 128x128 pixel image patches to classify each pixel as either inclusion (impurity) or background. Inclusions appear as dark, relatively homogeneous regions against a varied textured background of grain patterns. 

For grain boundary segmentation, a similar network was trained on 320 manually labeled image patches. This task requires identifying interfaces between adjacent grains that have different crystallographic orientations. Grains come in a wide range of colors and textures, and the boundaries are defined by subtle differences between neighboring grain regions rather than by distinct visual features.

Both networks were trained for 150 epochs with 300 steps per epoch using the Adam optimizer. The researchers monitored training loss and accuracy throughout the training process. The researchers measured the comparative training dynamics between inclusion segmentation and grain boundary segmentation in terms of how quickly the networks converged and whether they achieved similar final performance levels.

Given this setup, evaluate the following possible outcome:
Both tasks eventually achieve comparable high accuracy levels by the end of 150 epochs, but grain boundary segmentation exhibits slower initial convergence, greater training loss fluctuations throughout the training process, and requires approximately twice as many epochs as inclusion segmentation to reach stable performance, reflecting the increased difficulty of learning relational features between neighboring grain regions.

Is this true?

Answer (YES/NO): NO